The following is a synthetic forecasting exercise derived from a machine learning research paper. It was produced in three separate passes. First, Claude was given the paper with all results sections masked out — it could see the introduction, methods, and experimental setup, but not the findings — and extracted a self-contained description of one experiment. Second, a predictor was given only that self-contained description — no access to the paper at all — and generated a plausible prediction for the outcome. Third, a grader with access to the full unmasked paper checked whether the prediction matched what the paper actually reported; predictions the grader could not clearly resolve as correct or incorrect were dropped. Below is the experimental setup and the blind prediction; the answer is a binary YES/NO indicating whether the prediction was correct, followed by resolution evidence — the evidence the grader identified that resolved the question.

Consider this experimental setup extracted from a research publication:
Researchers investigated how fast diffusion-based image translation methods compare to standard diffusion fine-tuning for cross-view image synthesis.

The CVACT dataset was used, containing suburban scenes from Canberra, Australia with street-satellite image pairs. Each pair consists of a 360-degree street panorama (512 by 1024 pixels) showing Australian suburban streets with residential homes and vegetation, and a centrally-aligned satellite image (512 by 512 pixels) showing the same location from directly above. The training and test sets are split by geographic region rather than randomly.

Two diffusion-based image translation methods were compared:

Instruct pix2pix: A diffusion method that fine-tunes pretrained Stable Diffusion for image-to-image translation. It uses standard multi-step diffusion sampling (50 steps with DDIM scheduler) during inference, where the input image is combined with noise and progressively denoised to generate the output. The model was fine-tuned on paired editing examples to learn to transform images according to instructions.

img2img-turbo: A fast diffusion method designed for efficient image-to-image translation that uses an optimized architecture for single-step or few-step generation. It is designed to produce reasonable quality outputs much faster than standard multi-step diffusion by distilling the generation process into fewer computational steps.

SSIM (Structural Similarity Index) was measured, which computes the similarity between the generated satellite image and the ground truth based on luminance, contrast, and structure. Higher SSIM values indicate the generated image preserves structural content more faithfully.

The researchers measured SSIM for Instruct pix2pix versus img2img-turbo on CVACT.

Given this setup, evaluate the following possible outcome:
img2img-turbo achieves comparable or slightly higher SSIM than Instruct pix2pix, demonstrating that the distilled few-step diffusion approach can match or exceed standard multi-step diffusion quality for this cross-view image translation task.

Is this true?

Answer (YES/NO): NO